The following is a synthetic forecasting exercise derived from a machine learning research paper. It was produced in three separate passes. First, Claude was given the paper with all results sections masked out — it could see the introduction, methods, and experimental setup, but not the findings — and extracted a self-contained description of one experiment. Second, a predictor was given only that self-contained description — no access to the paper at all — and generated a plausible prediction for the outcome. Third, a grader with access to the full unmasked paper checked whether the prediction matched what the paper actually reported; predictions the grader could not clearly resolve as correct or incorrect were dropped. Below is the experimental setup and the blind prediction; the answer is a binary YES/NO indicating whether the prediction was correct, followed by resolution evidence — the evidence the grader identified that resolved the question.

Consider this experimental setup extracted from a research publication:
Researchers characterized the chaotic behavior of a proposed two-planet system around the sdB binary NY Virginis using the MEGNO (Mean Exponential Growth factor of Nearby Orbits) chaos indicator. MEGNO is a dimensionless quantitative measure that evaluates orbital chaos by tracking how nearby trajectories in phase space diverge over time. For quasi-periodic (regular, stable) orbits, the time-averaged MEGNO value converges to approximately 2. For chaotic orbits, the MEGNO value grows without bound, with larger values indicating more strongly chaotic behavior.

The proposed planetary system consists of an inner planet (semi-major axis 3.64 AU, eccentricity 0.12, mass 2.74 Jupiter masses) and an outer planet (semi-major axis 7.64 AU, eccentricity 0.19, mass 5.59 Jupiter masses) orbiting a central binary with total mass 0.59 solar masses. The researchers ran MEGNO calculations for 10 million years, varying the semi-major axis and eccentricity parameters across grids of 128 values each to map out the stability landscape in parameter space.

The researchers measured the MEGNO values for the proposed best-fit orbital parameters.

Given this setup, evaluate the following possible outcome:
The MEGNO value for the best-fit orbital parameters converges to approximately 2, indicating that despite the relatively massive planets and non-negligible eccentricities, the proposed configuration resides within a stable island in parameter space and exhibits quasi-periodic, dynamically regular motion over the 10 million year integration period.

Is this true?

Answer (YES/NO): NO